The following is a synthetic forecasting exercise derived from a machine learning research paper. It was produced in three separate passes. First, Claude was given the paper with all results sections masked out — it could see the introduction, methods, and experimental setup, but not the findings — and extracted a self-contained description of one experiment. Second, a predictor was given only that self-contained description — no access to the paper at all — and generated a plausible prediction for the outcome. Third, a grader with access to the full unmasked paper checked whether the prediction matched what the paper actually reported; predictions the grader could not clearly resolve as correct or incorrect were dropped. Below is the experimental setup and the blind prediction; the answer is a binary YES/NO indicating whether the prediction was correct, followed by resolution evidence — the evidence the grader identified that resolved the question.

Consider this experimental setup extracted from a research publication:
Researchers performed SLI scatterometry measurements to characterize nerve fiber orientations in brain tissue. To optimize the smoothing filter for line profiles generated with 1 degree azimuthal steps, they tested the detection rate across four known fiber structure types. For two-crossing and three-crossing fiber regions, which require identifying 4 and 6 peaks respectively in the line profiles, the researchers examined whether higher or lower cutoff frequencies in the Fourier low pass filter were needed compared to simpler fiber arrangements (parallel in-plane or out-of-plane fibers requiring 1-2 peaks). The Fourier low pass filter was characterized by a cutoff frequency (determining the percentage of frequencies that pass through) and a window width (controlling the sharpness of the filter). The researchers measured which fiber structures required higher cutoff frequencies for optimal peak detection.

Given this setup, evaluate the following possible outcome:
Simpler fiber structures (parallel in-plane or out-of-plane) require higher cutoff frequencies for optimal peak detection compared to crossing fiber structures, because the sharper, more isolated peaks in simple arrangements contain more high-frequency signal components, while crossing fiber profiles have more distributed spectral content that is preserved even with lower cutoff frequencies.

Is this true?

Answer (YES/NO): NO